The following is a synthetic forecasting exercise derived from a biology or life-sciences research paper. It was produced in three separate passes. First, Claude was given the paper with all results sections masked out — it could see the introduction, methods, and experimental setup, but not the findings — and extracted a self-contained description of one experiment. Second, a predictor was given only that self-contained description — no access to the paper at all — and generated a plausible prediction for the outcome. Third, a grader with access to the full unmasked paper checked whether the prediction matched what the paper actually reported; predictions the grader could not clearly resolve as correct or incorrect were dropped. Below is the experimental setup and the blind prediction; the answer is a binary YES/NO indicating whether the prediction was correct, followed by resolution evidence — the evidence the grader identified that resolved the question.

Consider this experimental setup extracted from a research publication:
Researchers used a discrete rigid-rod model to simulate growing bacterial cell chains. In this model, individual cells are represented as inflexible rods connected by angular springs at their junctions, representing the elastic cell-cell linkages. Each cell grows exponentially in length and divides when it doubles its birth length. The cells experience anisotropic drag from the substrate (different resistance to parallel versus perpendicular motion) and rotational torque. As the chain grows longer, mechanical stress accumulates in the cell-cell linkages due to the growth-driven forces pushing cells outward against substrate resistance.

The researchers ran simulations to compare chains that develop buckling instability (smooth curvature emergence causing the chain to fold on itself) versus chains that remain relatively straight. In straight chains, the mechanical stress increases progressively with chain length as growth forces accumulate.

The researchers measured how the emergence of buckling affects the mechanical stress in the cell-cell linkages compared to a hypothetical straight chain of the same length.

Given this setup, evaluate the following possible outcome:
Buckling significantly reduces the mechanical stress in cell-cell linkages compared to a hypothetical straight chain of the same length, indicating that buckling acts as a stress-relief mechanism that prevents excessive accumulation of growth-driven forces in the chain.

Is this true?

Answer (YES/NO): YES